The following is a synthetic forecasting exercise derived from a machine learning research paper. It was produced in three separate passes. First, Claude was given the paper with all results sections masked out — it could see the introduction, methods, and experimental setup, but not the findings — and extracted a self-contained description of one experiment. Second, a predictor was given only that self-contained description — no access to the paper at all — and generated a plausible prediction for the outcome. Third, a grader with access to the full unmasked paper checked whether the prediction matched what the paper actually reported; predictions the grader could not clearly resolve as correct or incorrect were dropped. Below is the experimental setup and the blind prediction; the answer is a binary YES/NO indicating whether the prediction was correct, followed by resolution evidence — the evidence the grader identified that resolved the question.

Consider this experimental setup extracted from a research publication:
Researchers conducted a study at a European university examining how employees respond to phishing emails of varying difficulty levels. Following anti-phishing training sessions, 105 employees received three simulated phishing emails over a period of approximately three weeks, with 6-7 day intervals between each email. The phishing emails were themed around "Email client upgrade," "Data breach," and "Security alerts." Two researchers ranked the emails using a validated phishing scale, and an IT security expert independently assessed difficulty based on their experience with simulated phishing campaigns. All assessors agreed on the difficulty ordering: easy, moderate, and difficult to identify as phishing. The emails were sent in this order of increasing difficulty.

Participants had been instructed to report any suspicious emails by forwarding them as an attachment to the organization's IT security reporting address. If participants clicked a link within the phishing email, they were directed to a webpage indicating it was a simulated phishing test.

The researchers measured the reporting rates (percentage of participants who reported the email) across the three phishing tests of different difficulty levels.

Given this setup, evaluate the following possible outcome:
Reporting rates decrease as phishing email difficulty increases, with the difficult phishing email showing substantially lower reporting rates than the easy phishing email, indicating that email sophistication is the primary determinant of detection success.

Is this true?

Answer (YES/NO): NO